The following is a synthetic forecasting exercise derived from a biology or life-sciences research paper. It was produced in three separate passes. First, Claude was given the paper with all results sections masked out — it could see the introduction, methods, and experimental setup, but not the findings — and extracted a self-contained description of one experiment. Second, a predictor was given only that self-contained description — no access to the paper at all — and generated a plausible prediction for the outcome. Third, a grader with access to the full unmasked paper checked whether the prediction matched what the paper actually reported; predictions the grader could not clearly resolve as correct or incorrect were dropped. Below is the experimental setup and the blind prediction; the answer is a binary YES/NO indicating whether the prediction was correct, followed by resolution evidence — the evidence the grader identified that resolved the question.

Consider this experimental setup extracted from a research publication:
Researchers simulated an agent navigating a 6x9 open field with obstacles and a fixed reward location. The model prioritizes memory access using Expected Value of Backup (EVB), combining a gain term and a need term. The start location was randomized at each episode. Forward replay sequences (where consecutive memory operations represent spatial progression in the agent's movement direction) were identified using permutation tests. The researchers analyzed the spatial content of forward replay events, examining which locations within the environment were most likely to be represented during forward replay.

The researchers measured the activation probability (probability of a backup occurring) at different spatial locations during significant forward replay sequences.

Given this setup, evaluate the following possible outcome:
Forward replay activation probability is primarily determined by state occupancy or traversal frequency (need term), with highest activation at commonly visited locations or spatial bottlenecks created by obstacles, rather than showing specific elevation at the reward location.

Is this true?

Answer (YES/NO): NO